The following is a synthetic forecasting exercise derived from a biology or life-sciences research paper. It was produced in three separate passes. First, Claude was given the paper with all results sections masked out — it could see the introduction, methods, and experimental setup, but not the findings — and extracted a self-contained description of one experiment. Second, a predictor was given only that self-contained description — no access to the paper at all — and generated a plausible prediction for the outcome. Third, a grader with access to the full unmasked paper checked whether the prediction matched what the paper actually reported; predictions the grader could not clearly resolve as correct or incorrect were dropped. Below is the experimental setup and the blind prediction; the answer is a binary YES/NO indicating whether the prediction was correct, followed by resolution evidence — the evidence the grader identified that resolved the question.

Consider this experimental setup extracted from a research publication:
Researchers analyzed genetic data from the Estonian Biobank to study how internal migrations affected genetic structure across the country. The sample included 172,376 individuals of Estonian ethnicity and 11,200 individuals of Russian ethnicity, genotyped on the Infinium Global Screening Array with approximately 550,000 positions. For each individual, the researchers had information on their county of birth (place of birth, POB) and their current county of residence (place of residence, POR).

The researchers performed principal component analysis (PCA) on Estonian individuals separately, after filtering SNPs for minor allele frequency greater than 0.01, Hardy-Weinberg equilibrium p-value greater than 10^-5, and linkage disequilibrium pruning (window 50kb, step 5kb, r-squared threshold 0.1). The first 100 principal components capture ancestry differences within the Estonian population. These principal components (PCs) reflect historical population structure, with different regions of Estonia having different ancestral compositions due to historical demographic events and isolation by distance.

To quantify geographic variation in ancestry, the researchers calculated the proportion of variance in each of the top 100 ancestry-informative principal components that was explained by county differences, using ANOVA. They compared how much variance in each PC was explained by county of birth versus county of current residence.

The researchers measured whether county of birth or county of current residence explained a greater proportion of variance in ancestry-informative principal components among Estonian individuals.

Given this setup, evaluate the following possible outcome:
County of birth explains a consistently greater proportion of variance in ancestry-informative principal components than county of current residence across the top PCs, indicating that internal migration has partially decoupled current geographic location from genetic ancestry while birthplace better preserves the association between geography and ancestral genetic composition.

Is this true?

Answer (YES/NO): YES